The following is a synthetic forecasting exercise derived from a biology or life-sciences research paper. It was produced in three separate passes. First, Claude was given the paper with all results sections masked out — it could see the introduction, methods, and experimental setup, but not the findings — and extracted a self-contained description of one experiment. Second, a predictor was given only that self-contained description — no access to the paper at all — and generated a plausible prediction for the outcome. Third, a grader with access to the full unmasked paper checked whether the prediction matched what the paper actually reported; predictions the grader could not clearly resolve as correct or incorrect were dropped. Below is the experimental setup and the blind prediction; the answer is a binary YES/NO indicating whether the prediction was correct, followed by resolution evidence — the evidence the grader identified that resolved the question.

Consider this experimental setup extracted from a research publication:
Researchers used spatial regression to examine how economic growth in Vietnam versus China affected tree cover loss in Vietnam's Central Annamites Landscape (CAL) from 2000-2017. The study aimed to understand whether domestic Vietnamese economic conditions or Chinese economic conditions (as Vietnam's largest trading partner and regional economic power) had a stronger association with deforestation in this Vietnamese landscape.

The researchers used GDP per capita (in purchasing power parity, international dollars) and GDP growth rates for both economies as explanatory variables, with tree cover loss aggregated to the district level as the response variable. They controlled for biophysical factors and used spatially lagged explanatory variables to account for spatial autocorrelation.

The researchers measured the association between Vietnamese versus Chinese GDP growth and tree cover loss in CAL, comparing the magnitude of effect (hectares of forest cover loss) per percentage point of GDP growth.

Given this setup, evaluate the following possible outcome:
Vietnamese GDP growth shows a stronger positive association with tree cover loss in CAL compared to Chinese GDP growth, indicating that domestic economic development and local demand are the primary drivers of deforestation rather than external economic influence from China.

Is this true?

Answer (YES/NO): NO